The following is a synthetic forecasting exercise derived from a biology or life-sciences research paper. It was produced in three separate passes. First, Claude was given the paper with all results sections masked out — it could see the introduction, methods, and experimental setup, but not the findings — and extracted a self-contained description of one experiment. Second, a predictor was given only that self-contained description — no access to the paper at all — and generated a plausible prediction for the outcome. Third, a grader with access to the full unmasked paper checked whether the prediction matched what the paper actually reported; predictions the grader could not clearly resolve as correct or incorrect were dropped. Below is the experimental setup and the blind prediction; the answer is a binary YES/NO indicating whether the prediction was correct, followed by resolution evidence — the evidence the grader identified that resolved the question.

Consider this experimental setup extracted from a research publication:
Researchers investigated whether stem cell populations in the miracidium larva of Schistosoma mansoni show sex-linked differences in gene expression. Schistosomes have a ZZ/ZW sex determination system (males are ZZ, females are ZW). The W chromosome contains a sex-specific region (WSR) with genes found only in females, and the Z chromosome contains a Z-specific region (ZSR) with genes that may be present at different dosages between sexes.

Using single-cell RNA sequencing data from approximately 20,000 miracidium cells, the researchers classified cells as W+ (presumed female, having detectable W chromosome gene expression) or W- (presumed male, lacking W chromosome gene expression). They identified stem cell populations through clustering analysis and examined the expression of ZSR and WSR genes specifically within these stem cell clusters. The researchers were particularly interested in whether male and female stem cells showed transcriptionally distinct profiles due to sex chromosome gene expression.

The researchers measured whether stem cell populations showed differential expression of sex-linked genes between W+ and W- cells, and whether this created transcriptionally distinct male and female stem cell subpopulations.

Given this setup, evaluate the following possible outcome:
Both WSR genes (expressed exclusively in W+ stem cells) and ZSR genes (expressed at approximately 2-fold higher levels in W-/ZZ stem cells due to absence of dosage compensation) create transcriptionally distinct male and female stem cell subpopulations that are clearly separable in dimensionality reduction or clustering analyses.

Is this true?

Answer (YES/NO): YES